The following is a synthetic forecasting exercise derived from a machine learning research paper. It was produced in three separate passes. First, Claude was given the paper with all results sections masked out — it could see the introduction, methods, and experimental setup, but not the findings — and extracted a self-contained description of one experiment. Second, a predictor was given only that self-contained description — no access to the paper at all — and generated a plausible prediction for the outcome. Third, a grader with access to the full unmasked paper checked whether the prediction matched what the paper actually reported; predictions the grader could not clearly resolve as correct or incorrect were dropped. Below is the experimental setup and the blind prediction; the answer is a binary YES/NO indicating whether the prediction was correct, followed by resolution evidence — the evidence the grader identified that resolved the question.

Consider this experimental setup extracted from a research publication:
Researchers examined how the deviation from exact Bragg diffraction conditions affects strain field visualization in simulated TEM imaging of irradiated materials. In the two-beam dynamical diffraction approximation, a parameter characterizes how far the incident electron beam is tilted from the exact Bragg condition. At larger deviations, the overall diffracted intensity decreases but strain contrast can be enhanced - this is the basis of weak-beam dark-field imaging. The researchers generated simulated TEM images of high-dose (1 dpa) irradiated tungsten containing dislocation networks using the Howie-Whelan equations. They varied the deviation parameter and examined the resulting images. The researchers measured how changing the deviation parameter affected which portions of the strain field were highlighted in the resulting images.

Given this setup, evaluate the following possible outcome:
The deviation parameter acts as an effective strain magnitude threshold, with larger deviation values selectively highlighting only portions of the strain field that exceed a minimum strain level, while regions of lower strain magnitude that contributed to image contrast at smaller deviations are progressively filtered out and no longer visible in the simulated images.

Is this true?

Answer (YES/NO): YES